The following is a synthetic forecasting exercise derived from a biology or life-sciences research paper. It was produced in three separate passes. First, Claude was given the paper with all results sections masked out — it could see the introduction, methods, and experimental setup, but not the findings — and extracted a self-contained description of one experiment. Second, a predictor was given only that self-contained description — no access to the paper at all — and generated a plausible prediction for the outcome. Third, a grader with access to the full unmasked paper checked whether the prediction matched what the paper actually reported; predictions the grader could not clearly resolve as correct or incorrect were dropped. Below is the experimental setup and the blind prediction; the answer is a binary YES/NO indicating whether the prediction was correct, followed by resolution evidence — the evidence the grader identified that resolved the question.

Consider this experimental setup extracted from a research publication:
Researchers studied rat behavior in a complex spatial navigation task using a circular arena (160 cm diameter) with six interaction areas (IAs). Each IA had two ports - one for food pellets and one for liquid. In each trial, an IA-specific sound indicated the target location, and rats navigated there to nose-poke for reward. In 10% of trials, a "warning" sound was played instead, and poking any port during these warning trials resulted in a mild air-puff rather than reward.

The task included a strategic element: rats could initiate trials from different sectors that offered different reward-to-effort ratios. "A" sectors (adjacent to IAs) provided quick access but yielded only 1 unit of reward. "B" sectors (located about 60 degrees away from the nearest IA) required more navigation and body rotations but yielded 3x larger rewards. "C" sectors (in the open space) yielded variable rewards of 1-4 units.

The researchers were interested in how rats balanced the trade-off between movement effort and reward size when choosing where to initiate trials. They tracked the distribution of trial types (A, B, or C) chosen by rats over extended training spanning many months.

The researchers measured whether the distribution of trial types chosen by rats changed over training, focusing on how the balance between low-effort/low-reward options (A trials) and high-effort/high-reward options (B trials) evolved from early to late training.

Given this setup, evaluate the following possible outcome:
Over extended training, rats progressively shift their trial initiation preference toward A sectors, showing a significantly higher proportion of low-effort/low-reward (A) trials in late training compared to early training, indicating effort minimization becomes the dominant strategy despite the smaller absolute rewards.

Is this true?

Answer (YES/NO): NO